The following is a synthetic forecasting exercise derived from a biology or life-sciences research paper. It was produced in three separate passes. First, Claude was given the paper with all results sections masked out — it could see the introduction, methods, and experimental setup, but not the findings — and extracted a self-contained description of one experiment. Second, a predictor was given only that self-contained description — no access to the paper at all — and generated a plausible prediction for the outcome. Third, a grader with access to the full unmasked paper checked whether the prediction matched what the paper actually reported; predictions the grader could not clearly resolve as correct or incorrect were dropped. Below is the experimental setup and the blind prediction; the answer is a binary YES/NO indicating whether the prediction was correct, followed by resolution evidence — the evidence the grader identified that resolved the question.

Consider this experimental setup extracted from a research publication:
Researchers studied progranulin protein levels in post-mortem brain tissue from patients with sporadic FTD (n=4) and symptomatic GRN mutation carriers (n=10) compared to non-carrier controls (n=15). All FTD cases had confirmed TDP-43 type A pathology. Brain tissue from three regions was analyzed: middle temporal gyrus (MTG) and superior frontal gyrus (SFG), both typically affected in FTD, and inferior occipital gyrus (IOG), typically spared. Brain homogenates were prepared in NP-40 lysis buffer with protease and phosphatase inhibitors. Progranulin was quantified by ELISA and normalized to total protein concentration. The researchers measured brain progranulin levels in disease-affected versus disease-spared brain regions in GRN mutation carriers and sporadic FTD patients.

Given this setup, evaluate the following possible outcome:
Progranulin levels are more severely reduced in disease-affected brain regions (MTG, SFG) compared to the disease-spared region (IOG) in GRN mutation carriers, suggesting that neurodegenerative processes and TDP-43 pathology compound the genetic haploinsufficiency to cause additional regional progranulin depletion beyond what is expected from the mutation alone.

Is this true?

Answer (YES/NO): NO